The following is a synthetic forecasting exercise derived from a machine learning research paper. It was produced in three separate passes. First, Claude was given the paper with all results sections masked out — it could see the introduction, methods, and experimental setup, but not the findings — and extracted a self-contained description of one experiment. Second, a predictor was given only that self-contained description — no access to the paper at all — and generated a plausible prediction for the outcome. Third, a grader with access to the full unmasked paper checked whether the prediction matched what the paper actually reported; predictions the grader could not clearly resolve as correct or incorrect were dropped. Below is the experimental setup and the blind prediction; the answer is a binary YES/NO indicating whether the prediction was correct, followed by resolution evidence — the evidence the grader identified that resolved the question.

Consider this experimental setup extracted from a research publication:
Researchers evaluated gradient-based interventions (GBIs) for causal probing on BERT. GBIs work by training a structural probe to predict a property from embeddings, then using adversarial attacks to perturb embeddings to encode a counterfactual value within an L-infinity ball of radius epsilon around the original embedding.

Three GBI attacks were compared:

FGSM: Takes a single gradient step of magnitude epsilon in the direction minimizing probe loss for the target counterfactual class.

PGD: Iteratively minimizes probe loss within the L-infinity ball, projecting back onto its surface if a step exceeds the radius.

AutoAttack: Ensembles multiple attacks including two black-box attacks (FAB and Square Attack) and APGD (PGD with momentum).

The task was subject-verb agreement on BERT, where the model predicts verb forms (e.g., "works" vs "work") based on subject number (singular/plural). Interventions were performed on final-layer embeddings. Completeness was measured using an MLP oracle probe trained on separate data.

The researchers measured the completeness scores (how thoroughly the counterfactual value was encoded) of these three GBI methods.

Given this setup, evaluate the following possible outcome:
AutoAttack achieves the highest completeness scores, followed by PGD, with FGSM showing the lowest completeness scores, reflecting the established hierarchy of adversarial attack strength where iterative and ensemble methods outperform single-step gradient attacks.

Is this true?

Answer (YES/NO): NO